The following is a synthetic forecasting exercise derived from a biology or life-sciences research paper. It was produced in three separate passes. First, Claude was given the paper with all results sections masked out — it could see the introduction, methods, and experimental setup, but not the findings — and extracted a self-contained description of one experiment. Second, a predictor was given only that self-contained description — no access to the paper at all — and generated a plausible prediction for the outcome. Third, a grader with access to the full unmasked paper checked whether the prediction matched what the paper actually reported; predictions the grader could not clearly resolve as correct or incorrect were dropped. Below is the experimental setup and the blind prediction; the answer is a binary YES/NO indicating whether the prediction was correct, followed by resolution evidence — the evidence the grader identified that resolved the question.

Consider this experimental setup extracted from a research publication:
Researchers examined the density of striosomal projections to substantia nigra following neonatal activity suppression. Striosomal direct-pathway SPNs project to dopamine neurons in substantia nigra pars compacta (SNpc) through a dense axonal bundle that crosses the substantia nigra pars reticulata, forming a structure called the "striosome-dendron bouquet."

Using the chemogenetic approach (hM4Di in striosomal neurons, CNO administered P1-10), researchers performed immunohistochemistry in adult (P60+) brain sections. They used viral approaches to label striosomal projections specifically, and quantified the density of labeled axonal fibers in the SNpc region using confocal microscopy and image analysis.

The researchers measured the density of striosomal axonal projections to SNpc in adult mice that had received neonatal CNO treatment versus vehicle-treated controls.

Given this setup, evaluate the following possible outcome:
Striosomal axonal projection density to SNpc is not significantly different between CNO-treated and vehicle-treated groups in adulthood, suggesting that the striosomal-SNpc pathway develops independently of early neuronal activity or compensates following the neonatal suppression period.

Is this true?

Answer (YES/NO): NO